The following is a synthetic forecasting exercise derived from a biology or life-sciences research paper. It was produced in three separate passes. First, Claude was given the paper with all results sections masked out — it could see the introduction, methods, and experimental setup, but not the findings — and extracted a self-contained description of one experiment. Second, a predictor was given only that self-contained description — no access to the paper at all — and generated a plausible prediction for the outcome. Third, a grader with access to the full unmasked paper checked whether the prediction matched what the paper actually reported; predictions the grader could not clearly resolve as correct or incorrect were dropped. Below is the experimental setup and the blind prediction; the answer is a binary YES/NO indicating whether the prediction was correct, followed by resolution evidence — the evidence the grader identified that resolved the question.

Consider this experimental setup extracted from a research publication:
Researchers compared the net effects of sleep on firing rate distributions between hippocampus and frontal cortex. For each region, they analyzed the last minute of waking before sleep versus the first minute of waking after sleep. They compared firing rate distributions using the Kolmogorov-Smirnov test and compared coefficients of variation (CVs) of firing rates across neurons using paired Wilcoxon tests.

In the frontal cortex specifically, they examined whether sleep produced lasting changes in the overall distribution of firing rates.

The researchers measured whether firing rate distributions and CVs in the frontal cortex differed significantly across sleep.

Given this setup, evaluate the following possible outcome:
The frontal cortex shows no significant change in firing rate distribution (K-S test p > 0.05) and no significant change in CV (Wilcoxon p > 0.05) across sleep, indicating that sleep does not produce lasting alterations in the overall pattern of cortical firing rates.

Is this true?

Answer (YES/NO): YES